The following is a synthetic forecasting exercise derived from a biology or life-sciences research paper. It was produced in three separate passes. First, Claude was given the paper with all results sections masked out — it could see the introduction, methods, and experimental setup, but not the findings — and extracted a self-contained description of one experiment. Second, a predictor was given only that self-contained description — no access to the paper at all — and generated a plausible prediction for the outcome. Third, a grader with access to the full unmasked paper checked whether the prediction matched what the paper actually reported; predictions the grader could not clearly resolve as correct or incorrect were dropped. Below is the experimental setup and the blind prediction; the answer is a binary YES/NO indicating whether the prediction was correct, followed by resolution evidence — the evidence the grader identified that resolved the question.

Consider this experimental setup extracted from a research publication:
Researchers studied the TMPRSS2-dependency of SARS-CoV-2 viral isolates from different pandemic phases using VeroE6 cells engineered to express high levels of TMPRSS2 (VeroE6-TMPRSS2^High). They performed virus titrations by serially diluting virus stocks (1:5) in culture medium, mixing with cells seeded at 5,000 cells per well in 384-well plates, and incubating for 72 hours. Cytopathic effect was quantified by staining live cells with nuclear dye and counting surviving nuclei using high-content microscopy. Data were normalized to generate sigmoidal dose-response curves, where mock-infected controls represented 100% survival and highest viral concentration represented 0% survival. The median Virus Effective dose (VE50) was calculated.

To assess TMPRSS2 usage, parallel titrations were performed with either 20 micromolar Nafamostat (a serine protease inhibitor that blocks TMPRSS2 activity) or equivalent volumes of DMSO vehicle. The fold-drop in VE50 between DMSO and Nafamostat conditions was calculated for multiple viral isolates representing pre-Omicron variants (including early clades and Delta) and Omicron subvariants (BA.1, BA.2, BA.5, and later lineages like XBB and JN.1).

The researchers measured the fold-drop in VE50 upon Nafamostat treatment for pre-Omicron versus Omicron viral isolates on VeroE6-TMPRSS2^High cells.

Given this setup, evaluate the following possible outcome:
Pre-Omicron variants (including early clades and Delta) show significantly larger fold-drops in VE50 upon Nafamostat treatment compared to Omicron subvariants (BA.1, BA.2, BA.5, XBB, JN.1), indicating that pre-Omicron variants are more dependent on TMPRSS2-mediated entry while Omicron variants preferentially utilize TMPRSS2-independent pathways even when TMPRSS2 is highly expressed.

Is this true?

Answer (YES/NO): NO